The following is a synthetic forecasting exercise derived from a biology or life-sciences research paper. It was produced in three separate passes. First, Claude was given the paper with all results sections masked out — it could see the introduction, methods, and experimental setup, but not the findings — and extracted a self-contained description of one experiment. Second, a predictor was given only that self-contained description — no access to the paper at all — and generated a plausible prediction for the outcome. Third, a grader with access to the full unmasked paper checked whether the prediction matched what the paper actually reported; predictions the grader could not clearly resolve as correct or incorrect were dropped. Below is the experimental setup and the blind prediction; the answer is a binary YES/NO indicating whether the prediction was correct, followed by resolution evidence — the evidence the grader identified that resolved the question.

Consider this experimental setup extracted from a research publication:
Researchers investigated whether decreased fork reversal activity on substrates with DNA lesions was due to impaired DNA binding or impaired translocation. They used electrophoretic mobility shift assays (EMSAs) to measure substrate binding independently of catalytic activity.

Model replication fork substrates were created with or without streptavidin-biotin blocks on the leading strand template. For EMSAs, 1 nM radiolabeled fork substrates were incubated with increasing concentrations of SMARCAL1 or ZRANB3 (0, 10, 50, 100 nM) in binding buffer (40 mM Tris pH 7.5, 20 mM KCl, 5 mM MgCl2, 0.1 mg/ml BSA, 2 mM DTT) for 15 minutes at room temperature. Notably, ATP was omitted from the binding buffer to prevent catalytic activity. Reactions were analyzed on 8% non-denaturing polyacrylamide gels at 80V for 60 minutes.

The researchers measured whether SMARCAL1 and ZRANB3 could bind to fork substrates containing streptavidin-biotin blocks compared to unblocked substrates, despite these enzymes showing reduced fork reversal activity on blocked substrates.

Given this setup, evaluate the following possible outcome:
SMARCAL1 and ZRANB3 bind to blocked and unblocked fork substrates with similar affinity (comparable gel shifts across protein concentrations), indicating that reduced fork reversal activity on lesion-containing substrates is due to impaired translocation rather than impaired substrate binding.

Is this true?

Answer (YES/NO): YES